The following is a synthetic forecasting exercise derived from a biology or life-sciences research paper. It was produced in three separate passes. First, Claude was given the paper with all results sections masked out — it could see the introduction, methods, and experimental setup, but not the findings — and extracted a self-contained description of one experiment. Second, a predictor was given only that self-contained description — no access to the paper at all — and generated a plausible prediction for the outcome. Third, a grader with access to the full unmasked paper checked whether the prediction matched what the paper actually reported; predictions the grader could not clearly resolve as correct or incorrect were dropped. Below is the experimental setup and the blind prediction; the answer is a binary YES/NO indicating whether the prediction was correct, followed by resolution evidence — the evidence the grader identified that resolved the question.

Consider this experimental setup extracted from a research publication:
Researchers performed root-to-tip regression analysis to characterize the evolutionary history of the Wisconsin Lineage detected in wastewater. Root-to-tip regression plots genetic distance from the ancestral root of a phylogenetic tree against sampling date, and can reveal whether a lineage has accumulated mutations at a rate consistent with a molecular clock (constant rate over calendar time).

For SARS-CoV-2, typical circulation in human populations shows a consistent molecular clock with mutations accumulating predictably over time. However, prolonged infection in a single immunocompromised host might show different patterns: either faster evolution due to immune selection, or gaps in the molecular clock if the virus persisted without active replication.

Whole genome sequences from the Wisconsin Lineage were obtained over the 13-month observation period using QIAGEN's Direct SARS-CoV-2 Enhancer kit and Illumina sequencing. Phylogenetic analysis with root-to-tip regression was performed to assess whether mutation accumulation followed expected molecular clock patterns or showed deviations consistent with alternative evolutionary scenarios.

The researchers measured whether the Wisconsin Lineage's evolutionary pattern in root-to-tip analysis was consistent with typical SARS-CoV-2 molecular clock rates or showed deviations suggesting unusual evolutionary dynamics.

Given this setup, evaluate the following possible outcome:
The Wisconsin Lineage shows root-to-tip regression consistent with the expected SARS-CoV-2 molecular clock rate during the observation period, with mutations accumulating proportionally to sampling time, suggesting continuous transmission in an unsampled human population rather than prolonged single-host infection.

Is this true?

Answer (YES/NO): NO